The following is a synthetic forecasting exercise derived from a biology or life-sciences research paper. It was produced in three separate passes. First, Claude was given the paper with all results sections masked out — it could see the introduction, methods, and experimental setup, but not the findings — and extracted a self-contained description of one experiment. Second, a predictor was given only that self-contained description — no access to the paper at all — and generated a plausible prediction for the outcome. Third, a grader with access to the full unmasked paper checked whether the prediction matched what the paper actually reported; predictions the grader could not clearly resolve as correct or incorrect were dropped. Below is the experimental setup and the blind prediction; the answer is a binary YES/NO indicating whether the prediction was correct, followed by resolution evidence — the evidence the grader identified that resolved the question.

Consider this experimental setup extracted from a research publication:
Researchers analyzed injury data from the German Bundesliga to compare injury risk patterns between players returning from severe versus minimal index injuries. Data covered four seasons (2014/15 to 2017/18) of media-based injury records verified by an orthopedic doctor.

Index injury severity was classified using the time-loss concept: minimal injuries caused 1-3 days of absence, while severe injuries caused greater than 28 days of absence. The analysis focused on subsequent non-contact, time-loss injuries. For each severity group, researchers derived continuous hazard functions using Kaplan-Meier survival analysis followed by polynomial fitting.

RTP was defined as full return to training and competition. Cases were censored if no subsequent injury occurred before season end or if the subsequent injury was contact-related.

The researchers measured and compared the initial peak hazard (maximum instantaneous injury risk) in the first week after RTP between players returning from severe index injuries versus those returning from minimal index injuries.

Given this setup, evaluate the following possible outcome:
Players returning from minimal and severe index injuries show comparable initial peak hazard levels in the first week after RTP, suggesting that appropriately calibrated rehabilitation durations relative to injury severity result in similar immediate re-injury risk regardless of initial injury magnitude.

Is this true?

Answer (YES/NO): NO